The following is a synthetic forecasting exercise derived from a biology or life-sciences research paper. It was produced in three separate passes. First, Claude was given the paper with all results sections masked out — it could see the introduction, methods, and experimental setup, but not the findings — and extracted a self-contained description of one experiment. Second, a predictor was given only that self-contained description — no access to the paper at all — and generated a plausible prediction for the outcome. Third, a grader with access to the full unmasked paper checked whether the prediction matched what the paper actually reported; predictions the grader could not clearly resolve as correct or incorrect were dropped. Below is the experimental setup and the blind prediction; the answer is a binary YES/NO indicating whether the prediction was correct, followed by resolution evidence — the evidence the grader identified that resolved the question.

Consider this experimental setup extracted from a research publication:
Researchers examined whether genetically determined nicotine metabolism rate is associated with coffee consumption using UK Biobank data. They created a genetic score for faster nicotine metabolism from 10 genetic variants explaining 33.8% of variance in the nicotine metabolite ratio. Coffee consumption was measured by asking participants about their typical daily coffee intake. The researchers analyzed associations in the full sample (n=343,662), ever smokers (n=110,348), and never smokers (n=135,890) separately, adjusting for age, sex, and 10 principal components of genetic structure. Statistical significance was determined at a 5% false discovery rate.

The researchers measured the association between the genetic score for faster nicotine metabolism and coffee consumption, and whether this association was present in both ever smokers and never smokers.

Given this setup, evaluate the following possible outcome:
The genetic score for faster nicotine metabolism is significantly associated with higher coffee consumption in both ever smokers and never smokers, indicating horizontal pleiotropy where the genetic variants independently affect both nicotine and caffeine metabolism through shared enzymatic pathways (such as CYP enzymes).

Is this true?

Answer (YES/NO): NO